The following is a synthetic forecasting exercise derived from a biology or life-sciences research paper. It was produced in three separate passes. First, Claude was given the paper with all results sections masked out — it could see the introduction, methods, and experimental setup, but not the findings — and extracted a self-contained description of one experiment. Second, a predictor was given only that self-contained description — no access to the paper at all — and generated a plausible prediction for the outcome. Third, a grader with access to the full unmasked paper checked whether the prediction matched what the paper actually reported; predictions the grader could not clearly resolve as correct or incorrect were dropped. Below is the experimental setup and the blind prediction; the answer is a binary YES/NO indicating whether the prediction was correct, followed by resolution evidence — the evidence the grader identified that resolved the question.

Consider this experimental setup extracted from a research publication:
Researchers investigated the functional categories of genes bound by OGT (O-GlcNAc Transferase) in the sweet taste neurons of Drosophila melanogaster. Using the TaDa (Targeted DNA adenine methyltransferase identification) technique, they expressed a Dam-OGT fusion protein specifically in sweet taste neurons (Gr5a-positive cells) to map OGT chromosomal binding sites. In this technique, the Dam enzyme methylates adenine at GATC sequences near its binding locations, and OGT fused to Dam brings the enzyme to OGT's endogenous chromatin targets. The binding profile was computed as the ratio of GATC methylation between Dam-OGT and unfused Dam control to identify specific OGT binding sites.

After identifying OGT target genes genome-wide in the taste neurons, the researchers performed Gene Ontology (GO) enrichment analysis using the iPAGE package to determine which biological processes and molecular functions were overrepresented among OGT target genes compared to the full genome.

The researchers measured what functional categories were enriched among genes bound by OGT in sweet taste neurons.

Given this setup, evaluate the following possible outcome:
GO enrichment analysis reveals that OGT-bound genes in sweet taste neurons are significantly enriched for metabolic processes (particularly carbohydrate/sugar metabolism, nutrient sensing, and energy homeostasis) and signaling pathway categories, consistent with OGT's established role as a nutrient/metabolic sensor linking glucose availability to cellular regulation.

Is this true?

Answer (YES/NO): NO